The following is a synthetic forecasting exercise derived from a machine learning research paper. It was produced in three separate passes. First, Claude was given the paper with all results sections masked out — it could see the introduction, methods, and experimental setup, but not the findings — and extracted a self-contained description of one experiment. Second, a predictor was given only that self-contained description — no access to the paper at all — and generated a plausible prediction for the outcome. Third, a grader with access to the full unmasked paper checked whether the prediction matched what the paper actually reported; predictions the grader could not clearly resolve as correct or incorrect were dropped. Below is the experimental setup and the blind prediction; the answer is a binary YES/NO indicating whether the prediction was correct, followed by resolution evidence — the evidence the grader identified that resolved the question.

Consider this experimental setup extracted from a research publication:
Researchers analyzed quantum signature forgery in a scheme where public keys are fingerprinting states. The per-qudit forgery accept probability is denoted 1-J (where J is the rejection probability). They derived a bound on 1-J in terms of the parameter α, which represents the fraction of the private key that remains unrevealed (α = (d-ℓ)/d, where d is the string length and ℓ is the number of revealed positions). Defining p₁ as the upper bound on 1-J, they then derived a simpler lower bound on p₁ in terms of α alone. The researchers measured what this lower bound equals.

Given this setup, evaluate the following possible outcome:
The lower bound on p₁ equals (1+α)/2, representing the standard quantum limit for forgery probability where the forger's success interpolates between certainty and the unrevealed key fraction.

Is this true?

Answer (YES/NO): NO